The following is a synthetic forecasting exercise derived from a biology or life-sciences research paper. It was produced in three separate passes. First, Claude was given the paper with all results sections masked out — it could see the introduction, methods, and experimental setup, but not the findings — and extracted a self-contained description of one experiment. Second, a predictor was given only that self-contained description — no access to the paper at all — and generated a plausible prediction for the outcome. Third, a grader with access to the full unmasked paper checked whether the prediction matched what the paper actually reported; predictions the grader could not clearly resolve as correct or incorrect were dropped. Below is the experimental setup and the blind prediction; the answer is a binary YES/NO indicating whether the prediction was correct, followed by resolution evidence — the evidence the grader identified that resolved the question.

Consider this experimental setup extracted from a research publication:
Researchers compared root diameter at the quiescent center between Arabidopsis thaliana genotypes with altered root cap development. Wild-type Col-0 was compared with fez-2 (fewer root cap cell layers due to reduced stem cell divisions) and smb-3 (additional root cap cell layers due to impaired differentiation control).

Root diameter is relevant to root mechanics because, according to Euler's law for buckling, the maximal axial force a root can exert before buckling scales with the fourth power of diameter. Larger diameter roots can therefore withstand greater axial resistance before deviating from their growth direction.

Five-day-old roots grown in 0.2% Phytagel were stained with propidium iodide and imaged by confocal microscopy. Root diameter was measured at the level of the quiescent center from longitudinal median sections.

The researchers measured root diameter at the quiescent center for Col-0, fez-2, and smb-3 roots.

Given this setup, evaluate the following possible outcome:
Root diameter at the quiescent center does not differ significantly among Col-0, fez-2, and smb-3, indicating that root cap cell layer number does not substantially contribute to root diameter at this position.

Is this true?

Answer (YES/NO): NO